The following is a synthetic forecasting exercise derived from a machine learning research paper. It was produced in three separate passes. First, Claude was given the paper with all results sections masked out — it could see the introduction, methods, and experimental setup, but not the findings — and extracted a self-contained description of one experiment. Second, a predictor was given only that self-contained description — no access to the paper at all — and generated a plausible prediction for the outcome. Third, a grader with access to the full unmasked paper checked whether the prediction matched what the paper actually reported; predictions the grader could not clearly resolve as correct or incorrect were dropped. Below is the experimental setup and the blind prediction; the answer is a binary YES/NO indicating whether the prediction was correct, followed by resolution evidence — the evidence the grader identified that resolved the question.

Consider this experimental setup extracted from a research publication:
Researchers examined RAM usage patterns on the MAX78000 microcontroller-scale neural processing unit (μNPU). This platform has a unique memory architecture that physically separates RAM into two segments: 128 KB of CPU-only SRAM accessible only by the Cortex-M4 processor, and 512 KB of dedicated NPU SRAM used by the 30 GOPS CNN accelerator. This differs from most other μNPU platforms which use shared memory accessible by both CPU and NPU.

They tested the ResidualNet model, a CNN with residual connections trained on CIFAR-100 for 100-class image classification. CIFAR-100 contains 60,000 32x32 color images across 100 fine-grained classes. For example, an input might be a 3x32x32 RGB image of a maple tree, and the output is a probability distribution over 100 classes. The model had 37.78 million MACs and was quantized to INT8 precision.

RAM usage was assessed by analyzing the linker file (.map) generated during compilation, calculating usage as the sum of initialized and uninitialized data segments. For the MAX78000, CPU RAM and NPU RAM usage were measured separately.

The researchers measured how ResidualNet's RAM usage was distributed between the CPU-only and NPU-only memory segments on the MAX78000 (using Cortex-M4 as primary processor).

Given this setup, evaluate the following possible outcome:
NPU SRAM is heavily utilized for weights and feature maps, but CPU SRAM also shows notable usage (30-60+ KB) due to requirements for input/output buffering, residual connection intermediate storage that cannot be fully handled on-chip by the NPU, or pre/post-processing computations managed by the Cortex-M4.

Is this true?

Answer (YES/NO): NO